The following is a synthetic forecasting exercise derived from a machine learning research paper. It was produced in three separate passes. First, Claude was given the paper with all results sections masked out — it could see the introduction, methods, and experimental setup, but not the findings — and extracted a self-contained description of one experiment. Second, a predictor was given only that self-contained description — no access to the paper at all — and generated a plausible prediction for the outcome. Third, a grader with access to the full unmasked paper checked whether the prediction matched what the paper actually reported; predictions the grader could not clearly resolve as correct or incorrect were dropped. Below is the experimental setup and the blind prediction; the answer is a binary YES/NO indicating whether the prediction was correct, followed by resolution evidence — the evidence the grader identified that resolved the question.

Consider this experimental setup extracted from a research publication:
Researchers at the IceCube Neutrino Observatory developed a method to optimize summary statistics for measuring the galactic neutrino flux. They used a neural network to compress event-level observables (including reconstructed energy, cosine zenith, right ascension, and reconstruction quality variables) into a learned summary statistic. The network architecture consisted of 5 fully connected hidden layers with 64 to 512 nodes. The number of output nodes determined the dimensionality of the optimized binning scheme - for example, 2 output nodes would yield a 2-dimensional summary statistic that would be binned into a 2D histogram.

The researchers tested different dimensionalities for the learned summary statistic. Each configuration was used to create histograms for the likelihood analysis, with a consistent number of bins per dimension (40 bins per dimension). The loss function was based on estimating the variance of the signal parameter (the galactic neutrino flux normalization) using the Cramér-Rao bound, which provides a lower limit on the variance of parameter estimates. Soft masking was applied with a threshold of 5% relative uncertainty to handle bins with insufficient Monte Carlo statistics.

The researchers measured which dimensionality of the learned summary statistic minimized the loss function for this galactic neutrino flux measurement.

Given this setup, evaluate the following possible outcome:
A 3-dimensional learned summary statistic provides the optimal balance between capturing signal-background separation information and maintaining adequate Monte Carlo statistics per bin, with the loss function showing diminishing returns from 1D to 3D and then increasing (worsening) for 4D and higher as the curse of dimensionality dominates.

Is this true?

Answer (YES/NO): NO